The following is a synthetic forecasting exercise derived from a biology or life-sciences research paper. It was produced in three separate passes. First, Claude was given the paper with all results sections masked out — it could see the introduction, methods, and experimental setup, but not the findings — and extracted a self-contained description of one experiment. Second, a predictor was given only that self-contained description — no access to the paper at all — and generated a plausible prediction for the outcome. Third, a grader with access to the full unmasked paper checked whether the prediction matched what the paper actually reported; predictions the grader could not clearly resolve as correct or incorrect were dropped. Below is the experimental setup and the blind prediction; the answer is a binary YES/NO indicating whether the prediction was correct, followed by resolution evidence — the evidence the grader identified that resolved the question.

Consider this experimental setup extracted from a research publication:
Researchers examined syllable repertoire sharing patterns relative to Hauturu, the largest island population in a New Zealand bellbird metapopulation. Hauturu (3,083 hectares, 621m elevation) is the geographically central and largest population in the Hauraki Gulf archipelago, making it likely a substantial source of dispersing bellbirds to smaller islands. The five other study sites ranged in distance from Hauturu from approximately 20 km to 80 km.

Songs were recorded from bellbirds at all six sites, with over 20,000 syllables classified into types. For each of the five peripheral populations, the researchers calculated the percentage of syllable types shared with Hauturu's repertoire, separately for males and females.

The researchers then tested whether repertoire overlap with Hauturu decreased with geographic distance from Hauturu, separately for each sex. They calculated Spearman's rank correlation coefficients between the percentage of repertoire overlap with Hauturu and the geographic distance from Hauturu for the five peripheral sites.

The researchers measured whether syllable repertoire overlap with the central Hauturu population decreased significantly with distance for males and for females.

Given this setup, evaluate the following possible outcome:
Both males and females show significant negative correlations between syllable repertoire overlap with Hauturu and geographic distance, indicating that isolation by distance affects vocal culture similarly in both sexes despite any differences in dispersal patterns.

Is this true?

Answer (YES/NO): NO